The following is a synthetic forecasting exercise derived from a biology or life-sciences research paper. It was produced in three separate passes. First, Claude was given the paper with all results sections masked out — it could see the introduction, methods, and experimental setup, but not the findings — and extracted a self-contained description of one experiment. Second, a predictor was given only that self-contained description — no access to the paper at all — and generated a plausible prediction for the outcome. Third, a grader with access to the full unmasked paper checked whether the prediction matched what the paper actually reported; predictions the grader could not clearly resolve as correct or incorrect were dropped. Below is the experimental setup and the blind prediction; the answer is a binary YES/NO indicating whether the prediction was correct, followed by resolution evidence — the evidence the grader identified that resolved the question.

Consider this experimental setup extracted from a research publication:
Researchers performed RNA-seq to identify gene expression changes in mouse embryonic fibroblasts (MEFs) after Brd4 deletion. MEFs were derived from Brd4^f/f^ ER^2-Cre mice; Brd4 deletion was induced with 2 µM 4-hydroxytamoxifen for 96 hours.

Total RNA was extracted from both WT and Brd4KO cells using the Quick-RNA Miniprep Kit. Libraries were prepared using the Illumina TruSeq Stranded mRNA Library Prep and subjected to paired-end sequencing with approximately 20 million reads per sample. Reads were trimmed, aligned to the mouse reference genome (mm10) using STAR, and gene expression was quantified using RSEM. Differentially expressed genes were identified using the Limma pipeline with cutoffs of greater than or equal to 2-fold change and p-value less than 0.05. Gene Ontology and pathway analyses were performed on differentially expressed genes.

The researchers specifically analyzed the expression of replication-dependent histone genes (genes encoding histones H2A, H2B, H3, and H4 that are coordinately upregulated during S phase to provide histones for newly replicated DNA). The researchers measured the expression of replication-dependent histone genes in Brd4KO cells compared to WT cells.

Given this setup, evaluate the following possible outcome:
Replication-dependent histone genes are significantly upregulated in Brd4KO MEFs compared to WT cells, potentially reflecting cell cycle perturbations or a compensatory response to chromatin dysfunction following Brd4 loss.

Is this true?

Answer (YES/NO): NO